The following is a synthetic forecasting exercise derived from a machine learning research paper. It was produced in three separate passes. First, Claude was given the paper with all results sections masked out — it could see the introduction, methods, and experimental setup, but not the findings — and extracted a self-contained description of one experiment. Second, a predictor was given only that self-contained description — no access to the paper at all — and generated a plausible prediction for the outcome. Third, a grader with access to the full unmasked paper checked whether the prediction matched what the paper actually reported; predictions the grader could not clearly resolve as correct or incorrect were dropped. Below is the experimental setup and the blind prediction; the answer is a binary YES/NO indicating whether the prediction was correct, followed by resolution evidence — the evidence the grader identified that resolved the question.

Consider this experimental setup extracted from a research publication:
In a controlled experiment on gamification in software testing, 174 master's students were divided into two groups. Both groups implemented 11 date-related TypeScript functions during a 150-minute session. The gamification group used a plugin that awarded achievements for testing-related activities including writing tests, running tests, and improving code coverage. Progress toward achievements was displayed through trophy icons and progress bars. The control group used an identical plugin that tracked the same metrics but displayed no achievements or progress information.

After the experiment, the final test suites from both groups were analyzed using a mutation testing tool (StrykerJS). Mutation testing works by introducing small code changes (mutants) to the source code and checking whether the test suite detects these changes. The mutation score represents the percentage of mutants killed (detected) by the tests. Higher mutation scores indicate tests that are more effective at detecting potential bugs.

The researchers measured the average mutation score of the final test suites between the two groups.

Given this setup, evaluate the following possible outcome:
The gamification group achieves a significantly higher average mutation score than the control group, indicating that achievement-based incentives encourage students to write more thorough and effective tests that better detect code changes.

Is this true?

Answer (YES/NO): NO